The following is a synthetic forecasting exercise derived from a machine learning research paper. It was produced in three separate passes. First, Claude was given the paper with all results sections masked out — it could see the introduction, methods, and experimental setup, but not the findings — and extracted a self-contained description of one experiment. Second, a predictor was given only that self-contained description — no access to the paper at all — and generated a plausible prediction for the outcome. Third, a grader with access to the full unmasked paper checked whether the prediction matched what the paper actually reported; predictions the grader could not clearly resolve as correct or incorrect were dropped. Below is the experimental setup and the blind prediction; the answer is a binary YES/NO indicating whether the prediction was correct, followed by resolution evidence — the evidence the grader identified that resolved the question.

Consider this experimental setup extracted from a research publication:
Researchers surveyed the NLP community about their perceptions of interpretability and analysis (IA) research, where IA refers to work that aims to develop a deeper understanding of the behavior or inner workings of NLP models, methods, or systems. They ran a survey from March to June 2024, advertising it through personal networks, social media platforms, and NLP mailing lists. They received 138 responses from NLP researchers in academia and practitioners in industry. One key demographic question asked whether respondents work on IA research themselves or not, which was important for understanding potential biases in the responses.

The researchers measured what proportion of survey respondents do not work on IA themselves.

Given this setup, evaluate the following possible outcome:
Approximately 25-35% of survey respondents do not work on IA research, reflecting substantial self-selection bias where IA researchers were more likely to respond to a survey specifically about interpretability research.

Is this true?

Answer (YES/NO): NO